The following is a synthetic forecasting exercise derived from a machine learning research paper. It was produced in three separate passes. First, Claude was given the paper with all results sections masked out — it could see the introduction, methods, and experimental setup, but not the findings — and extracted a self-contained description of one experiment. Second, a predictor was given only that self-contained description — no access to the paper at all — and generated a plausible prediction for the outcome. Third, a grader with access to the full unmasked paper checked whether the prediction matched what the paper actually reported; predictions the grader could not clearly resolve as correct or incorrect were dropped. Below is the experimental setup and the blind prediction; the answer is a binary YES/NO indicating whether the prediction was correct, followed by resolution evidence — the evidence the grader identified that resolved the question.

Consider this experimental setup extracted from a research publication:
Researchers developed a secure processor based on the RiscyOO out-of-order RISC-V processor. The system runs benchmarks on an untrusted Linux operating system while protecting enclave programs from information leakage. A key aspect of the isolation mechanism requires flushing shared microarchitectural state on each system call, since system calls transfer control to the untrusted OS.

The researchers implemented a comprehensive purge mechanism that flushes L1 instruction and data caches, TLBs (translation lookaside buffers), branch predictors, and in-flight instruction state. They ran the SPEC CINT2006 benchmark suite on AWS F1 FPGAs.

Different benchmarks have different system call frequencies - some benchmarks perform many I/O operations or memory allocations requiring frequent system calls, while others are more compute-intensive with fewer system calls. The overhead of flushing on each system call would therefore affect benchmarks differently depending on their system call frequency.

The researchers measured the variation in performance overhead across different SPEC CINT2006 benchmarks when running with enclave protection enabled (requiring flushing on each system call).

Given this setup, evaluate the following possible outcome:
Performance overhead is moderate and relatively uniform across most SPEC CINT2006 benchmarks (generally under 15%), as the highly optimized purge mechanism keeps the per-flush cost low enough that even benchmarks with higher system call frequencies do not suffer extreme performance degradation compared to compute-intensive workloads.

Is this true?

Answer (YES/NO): YES